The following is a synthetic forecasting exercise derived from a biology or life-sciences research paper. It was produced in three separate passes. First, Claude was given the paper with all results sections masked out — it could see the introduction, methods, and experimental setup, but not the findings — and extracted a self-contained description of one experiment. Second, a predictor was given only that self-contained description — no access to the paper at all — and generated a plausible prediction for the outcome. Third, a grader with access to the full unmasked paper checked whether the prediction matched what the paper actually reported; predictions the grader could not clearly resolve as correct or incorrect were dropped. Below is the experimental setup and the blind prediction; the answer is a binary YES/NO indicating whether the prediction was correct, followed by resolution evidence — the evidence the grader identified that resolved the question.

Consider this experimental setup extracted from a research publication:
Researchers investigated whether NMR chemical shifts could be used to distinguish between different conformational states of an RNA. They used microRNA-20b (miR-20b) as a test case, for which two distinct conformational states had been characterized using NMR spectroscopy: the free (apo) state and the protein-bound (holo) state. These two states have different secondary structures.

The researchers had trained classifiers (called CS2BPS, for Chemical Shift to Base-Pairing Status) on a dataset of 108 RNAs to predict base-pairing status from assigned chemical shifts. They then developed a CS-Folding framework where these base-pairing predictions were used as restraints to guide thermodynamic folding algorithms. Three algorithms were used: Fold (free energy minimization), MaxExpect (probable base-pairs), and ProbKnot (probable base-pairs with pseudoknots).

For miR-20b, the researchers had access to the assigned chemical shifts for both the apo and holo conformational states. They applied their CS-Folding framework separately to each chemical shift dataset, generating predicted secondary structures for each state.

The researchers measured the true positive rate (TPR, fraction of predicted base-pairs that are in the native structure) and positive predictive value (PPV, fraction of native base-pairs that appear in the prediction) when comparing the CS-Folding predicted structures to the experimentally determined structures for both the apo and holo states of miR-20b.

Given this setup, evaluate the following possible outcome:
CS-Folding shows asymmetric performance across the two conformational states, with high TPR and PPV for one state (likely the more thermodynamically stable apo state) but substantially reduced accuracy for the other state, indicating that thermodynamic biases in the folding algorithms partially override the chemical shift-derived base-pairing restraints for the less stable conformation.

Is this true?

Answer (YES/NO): NO